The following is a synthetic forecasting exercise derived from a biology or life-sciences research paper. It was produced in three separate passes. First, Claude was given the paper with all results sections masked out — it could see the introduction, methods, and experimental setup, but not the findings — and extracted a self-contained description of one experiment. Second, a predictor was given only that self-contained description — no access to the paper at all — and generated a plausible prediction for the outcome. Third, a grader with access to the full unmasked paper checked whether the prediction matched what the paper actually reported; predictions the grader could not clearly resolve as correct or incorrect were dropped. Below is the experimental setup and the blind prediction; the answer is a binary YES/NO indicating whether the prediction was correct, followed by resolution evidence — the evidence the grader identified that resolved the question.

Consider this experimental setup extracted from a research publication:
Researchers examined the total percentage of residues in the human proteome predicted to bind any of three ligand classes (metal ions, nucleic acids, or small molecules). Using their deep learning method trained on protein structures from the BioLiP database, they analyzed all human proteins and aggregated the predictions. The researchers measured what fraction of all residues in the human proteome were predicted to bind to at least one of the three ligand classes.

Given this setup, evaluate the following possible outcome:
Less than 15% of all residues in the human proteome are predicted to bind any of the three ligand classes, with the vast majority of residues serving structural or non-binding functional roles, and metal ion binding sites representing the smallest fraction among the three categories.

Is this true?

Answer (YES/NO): YES